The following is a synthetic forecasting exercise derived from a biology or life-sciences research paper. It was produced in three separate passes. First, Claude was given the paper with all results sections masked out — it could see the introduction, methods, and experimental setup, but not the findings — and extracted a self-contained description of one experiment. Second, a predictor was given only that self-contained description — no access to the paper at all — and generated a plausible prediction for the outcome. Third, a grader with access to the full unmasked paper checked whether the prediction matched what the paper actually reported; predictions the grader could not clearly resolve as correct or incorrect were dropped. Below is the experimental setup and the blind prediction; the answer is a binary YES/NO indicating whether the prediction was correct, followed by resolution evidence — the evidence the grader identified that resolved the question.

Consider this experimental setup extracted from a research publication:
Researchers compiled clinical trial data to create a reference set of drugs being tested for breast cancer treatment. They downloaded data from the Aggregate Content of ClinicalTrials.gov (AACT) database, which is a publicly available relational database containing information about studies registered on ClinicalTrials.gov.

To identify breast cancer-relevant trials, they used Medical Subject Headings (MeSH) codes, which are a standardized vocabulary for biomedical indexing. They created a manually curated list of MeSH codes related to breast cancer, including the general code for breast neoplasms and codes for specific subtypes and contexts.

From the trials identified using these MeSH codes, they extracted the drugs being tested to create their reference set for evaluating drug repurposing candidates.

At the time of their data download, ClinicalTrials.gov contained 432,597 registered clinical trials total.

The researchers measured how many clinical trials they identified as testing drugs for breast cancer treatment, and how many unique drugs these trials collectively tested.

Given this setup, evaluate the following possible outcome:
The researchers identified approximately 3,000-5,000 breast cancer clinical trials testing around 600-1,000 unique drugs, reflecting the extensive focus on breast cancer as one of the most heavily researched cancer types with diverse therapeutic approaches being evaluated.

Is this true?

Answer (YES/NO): YES